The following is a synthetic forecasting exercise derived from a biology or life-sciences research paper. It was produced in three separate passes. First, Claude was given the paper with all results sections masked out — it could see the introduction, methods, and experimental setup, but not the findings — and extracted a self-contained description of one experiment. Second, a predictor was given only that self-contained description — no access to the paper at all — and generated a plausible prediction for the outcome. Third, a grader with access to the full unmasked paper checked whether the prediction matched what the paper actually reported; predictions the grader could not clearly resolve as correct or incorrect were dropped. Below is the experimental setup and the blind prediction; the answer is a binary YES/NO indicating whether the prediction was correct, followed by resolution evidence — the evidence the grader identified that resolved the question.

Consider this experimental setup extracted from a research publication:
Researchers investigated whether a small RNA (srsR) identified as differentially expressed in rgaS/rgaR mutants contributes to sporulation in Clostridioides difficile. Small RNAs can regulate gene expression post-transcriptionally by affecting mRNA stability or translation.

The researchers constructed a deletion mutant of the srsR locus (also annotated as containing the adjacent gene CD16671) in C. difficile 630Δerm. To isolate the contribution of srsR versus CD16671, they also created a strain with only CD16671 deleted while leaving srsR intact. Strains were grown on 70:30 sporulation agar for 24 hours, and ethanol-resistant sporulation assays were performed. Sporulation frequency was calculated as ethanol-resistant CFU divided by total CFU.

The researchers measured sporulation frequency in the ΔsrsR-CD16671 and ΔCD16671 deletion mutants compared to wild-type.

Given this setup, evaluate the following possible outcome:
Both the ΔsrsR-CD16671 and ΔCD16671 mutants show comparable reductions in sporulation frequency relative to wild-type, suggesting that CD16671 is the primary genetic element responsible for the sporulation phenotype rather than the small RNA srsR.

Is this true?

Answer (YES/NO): NO